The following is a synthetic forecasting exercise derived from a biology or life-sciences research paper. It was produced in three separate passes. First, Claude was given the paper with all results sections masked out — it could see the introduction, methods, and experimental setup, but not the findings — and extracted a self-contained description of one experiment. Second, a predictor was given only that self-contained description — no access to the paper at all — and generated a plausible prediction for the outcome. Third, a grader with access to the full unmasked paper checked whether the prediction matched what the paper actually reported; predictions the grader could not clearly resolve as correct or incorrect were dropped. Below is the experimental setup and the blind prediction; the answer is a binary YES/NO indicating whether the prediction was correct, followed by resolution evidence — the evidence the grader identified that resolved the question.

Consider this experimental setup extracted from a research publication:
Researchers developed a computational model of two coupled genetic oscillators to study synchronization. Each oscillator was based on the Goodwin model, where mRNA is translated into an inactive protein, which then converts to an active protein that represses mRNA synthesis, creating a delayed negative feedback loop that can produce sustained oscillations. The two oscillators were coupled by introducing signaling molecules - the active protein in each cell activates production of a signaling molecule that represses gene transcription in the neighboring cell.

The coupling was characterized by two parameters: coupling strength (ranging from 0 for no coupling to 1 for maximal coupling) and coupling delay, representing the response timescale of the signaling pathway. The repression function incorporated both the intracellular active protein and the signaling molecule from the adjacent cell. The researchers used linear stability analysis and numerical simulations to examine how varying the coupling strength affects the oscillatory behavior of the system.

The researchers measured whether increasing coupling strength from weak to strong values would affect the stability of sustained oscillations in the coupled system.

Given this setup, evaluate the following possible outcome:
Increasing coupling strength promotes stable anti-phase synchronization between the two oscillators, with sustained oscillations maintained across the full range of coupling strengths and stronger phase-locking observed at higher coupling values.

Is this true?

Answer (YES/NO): NO